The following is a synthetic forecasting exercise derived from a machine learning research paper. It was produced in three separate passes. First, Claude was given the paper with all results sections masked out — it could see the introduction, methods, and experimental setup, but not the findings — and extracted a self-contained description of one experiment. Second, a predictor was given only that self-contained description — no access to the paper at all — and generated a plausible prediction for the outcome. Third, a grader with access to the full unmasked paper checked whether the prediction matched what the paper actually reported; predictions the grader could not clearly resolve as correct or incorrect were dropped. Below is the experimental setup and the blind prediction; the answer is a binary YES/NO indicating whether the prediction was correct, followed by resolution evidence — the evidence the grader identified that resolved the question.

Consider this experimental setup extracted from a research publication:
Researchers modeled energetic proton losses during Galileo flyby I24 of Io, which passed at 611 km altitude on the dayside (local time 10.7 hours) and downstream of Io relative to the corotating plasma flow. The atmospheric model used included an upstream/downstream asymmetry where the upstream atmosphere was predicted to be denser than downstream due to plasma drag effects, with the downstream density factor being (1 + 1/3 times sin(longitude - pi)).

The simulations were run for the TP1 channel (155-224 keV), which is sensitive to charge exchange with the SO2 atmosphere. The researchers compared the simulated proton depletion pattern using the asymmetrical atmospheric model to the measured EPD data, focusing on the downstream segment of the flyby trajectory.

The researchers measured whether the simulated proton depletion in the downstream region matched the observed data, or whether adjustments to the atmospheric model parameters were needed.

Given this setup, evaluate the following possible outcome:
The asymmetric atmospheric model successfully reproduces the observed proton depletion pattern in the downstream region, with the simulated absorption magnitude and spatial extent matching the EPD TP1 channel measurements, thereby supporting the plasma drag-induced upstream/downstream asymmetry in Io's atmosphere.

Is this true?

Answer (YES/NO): NO